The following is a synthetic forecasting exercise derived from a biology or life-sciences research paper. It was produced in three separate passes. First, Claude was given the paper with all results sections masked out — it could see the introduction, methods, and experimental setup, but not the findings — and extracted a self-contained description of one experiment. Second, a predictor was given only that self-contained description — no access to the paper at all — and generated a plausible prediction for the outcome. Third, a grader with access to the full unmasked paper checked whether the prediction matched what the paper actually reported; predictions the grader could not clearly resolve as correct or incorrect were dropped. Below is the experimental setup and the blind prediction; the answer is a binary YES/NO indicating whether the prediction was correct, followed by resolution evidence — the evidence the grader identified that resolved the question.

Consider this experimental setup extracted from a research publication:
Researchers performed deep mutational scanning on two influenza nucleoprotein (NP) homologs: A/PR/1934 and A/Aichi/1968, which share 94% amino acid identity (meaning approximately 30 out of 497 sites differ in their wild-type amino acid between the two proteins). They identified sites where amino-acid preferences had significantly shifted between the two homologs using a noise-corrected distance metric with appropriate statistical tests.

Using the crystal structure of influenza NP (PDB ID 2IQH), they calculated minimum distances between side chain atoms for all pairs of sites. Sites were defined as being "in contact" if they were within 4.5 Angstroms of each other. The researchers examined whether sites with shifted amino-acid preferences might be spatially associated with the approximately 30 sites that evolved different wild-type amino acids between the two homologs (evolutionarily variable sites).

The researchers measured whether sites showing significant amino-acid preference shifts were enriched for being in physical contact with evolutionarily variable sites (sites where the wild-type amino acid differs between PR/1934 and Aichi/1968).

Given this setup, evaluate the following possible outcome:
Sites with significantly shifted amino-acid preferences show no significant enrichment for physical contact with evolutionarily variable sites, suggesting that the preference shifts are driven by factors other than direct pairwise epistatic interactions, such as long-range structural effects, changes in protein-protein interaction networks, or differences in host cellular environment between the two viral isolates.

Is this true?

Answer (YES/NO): YES